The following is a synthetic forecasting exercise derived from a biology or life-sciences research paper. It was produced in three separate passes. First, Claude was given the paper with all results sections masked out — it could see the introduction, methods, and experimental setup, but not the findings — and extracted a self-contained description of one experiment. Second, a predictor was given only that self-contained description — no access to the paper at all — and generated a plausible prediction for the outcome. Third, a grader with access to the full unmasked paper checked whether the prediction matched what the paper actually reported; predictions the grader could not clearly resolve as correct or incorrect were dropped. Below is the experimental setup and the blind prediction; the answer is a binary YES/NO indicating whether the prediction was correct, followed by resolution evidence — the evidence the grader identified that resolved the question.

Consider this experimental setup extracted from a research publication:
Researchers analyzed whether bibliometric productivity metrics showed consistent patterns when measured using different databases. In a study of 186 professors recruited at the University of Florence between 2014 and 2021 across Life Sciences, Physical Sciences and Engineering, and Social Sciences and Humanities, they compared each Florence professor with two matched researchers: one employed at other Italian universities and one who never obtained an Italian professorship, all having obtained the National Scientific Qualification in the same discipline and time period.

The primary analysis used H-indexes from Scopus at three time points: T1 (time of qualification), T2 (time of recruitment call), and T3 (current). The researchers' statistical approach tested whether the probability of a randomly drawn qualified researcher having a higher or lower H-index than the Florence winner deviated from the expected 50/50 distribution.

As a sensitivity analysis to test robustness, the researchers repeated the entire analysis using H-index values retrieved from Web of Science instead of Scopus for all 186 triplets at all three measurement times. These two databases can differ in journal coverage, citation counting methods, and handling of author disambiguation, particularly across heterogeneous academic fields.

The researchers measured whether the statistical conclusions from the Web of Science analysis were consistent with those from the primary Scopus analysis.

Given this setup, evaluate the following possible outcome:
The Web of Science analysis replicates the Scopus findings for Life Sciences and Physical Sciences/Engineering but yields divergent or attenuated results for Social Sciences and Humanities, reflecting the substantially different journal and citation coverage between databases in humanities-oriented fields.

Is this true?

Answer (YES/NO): NO